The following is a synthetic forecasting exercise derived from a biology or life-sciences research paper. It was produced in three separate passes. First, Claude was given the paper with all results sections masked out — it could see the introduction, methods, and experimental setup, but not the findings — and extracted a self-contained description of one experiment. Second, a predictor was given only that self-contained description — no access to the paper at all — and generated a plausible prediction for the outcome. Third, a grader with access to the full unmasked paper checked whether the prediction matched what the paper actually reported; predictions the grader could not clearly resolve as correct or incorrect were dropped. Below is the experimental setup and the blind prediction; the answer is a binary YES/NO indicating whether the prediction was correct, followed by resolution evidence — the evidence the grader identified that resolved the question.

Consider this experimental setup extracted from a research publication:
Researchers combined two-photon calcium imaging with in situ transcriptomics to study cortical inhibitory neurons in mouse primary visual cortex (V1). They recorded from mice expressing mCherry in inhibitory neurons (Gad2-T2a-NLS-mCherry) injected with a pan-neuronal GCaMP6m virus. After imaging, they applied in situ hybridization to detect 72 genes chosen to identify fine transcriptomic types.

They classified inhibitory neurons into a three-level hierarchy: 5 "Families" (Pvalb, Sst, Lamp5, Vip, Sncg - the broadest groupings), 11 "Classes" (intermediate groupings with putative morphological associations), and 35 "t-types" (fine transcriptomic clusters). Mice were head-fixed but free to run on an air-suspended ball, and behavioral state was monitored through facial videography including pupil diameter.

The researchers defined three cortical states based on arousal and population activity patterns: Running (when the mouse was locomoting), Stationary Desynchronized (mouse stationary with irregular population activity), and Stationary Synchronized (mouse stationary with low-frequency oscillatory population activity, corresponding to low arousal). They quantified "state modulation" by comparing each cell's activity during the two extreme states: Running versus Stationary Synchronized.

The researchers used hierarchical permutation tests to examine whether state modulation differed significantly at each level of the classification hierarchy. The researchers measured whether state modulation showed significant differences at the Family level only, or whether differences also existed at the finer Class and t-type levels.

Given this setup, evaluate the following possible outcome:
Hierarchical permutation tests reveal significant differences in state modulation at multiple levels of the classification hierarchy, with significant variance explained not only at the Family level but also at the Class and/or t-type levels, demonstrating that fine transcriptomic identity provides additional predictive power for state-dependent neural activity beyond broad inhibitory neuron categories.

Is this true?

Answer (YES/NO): YES